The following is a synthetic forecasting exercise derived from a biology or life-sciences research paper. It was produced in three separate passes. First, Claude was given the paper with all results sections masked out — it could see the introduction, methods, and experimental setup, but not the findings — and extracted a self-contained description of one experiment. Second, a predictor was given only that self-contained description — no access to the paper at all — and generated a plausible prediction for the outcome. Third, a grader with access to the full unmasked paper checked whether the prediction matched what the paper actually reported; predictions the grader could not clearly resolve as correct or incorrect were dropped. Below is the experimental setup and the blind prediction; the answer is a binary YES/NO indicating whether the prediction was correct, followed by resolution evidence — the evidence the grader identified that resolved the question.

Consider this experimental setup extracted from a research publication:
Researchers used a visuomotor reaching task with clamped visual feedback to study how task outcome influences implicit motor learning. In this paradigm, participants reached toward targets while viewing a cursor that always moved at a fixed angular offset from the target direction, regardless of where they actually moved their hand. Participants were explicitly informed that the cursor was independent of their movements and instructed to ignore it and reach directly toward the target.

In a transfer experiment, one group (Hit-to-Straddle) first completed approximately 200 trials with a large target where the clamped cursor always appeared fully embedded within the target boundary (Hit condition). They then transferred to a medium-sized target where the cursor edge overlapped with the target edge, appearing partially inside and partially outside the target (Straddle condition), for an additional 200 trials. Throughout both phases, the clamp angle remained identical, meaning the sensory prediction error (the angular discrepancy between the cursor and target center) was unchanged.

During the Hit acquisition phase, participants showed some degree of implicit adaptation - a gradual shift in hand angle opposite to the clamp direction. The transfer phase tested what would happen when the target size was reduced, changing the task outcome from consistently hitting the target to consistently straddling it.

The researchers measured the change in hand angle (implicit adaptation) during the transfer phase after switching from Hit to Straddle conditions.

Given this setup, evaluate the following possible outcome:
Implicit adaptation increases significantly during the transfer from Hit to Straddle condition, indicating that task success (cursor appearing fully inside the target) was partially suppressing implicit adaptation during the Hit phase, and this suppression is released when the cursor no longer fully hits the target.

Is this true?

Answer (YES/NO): YES